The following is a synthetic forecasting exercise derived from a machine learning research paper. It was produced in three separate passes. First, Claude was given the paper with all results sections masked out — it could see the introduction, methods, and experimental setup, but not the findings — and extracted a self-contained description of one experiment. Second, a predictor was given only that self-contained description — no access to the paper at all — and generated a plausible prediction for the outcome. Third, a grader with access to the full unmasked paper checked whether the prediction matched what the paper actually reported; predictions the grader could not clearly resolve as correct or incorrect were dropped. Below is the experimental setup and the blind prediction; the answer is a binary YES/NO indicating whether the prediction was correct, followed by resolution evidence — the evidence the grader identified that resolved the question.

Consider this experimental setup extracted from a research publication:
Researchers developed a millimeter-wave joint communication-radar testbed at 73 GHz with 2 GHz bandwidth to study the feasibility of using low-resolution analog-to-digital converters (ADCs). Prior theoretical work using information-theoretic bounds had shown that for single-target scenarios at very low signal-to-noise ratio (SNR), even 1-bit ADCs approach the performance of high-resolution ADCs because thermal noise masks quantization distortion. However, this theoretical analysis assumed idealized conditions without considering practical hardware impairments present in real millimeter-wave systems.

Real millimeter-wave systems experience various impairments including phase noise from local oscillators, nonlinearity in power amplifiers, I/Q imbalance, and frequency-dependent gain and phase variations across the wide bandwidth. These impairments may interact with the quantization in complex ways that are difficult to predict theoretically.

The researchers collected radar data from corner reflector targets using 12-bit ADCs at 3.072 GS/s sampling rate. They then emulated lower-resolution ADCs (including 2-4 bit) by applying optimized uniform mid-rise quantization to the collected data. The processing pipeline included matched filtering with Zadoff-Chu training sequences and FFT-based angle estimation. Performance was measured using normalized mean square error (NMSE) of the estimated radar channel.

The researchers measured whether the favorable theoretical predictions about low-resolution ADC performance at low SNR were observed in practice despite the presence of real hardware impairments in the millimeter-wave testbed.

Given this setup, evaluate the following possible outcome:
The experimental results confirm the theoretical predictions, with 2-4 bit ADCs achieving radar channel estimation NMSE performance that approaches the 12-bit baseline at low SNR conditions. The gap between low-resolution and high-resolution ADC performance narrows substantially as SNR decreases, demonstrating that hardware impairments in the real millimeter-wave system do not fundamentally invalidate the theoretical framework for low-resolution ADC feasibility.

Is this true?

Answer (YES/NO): YES